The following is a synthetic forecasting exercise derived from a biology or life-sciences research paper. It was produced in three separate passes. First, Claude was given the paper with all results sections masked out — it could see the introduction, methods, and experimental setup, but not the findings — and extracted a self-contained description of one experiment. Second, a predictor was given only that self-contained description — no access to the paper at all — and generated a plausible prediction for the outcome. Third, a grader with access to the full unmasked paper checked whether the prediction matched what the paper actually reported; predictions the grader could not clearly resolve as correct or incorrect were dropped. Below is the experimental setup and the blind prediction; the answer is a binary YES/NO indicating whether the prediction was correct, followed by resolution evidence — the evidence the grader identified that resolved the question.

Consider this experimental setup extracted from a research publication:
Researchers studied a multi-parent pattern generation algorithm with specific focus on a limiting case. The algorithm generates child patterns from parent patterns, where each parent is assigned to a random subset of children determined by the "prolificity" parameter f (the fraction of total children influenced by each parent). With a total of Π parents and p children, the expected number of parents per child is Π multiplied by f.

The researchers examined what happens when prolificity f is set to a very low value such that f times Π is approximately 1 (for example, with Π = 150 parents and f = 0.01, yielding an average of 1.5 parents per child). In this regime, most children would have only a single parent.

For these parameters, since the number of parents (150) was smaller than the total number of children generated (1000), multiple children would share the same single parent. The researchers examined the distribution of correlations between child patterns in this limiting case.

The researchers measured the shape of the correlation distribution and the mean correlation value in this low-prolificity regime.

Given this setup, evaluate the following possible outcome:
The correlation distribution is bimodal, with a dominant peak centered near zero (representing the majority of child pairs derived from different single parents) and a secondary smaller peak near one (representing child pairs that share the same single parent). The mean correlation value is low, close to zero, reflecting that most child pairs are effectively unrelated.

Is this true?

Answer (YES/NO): NO